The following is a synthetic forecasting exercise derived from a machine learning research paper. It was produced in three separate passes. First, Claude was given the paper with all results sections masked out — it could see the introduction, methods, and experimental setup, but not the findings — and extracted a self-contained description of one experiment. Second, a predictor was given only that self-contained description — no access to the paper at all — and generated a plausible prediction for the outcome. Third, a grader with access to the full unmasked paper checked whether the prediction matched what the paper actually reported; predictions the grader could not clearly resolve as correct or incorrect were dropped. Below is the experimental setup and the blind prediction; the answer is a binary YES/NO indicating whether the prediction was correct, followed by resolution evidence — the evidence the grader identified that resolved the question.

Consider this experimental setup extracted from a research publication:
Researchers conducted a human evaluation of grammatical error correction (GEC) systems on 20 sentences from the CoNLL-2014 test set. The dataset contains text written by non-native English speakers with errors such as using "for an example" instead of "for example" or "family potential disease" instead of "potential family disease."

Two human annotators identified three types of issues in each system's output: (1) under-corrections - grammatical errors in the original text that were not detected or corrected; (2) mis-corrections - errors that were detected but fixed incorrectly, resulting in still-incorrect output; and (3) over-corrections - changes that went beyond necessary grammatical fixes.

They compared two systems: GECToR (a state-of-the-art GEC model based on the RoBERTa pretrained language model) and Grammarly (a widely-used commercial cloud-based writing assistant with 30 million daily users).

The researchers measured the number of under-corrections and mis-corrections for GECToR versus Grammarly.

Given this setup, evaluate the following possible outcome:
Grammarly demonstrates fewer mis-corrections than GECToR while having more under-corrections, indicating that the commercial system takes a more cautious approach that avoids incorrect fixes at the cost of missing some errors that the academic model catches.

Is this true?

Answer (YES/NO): YES